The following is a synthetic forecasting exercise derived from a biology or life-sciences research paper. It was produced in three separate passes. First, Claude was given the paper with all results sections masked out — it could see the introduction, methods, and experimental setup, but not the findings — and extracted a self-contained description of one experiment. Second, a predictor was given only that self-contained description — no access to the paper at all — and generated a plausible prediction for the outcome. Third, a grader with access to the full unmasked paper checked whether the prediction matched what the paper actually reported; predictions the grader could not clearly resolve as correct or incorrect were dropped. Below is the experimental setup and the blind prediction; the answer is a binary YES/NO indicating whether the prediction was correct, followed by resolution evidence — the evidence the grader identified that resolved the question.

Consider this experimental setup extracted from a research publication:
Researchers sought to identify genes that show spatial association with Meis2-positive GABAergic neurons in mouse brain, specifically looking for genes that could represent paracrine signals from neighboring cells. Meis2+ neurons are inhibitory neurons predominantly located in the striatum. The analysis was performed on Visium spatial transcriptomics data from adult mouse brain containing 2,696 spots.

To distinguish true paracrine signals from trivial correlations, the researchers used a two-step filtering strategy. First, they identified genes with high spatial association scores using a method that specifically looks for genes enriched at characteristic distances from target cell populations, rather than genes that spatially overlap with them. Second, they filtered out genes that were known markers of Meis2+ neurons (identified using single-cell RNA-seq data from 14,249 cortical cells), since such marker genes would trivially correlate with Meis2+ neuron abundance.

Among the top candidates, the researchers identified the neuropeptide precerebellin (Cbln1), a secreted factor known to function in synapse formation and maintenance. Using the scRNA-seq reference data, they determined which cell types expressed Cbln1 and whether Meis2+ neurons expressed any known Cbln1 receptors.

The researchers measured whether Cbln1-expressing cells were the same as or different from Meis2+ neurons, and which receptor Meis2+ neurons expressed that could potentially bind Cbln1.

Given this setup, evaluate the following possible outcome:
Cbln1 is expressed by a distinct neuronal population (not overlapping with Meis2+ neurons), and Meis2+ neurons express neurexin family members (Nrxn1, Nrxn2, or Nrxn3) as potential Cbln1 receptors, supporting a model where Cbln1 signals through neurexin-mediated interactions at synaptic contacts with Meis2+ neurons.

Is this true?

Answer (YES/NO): YES